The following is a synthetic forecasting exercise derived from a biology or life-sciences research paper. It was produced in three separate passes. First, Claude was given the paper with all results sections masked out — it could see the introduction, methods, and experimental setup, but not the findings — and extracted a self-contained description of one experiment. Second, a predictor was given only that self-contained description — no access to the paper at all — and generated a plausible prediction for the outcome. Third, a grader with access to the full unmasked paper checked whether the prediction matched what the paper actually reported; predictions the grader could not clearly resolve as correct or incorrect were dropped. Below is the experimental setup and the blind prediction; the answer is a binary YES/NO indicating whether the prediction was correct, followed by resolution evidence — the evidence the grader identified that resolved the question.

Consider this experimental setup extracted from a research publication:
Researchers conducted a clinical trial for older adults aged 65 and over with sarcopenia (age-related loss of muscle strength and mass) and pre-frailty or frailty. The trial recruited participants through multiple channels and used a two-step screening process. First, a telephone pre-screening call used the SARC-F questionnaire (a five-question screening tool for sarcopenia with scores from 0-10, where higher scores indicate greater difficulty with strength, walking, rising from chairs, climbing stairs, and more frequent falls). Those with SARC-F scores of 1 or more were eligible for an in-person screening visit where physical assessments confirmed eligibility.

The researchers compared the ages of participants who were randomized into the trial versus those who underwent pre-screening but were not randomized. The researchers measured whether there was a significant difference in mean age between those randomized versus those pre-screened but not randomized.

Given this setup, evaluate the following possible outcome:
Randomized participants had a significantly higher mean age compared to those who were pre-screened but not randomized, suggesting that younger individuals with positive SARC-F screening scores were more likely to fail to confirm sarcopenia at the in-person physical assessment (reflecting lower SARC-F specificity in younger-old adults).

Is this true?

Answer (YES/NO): NO